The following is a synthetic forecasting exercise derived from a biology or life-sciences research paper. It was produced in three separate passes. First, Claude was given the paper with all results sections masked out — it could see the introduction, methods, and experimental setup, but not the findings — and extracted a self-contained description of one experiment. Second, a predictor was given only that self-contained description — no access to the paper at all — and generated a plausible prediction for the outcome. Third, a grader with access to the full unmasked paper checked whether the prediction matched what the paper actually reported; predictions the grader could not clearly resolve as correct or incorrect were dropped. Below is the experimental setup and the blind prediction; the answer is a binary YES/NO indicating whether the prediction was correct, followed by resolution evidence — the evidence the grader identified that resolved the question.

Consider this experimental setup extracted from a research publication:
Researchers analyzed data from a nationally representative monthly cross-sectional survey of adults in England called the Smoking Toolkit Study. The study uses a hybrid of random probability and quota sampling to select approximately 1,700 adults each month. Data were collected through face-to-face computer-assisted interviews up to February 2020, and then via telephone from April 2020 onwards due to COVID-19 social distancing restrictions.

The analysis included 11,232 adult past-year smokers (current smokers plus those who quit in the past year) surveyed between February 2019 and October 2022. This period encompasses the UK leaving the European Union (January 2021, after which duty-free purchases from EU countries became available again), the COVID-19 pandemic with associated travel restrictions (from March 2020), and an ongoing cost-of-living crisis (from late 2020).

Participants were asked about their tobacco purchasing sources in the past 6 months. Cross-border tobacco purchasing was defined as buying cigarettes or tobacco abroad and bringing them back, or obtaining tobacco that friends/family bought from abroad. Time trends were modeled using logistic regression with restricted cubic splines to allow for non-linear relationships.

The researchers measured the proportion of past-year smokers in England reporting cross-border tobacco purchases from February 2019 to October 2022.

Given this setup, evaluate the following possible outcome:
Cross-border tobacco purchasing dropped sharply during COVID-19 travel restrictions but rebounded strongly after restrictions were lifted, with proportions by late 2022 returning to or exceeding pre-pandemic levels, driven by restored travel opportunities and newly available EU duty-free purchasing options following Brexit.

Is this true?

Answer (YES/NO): YES